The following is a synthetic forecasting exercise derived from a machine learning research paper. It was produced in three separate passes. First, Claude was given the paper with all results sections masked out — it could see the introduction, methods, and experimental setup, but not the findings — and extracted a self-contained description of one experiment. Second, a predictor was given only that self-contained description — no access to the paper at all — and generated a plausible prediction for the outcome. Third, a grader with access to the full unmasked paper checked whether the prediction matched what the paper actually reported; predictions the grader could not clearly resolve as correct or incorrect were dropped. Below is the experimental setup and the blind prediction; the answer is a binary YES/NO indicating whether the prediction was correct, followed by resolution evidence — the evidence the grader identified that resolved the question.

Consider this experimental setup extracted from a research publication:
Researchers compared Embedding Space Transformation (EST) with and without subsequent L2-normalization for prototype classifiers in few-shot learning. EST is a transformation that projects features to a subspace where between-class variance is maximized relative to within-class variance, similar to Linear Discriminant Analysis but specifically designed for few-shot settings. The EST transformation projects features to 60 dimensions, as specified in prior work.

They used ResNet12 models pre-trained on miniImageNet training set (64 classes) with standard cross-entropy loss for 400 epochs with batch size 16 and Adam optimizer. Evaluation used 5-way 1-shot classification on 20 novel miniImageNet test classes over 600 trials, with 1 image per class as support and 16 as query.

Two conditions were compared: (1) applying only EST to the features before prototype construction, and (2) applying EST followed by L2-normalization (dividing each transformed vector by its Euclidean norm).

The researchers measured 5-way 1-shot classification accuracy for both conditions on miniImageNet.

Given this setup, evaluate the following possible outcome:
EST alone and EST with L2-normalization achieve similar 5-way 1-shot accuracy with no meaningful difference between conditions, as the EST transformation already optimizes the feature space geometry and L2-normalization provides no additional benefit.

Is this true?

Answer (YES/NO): NO